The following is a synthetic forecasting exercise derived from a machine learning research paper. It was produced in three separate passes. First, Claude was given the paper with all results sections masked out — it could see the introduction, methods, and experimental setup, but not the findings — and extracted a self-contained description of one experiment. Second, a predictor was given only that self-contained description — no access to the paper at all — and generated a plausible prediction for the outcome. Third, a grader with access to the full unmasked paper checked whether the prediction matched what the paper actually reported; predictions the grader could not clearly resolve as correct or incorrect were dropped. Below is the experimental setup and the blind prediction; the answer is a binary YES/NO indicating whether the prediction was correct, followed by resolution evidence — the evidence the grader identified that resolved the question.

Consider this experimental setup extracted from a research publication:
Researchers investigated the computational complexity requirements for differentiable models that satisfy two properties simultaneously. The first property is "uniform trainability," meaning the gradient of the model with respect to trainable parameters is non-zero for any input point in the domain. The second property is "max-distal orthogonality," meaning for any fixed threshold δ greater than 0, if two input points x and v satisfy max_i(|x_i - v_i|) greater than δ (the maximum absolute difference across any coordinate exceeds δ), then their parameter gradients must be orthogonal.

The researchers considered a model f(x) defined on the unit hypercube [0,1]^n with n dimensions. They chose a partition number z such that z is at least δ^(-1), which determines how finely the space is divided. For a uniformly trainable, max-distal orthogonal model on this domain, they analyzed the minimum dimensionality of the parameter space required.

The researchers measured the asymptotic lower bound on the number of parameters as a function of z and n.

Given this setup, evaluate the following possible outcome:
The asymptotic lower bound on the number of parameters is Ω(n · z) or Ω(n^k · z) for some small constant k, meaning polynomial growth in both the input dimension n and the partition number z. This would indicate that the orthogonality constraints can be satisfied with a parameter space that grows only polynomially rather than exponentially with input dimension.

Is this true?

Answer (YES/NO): NO